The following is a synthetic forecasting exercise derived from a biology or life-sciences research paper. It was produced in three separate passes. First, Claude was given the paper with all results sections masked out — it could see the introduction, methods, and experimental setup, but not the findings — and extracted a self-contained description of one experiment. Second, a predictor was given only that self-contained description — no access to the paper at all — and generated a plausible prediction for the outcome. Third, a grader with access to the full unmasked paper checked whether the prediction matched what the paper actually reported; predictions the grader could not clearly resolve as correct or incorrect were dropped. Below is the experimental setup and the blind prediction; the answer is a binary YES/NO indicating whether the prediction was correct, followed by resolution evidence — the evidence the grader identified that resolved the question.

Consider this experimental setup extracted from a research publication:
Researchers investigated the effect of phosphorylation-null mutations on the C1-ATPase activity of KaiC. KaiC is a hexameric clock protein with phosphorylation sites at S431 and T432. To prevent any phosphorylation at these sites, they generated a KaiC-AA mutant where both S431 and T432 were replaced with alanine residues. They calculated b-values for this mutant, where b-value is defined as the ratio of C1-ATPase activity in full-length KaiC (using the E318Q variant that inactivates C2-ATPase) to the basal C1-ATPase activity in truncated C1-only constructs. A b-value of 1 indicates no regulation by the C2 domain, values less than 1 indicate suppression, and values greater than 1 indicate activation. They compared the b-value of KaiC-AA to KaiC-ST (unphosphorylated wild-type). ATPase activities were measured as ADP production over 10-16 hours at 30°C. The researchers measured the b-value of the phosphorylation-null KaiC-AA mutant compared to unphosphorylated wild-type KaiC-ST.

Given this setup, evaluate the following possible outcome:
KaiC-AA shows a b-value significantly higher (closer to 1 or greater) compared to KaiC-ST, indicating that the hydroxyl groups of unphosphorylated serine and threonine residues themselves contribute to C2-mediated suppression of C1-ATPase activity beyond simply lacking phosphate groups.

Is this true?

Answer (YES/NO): NO